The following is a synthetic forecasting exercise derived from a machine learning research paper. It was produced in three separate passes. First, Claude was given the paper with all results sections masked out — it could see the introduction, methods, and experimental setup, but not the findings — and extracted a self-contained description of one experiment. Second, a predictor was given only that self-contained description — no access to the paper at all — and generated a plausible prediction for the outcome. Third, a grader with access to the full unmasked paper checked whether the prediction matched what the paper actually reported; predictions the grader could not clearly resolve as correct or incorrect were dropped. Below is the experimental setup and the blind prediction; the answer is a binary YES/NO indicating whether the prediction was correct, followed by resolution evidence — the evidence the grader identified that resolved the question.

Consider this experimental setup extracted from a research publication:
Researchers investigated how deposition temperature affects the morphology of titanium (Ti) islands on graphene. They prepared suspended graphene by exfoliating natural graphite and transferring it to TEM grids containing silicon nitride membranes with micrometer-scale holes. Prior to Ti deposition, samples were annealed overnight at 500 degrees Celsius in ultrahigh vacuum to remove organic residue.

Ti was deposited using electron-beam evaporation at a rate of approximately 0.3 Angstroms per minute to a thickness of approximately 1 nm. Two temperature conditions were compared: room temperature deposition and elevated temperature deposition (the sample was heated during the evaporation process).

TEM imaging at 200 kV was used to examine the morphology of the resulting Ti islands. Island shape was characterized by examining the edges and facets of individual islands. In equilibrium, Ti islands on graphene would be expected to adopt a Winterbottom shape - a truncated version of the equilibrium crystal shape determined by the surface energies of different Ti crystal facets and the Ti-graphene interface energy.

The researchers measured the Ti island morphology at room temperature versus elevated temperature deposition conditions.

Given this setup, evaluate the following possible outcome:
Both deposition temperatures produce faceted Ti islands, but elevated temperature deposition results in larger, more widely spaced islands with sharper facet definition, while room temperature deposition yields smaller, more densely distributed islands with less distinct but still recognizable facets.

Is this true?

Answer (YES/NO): NO